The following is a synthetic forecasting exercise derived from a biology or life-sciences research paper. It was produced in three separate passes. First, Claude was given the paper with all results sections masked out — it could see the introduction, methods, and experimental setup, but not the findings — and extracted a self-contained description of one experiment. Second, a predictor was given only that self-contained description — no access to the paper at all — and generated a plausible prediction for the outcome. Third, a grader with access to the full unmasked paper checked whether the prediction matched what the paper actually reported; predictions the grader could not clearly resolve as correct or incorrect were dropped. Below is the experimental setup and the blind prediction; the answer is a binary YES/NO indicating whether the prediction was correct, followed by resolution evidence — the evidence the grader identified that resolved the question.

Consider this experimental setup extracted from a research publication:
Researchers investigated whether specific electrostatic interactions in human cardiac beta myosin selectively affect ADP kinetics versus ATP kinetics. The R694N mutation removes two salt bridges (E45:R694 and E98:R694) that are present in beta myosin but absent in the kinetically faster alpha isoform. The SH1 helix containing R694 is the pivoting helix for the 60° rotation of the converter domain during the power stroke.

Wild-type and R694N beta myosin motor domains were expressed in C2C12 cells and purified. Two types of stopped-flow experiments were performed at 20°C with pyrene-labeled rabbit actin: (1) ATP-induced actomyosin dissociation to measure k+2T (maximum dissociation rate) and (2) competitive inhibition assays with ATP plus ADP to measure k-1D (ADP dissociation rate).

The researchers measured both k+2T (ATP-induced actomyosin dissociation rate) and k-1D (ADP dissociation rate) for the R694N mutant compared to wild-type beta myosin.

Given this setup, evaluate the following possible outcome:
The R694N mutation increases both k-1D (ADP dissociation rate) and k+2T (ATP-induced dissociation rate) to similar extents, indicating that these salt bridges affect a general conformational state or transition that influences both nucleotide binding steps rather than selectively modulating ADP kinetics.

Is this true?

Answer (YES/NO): NO